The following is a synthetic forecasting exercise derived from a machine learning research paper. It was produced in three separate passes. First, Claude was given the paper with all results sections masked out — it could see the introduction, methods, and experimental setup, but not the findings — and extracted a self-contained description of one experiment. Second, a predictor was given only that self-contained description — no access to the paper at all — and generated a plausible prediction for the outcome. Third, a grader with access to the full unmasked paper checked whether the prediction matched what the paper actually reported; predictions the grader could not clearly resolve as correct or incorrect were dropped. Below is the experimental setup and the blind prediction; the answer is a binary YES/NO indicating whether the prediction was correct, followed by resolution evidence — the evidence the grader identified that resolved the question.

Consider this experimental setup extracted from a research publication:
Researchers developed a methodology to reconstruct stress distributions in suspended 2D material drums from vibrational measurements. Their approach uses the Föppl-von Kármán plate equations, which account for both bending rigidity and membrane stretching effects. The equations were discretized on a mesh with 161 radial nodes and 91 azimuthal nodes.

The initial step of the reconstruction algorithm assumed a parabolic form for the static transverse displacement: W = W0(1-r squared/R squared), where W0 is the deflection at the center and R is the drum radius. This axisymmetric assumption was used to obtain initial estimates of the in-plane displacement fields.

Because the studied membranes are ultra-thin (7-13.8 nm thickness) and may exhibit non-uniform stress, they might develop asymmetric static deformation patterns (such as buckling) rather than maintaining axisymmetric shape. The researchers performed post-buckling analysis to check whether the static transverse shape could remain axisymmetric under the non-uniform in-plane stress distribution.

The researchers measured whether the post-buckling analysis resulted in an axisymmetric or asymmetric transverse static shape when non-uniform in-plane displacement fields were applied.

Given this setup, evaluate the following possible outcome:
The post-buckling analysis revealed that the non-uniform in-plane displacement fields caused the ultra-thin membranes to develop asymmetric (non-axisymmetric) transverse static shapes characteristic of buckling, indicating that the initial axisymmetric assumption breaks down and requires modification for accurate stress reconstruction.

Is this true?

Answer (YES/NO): YES